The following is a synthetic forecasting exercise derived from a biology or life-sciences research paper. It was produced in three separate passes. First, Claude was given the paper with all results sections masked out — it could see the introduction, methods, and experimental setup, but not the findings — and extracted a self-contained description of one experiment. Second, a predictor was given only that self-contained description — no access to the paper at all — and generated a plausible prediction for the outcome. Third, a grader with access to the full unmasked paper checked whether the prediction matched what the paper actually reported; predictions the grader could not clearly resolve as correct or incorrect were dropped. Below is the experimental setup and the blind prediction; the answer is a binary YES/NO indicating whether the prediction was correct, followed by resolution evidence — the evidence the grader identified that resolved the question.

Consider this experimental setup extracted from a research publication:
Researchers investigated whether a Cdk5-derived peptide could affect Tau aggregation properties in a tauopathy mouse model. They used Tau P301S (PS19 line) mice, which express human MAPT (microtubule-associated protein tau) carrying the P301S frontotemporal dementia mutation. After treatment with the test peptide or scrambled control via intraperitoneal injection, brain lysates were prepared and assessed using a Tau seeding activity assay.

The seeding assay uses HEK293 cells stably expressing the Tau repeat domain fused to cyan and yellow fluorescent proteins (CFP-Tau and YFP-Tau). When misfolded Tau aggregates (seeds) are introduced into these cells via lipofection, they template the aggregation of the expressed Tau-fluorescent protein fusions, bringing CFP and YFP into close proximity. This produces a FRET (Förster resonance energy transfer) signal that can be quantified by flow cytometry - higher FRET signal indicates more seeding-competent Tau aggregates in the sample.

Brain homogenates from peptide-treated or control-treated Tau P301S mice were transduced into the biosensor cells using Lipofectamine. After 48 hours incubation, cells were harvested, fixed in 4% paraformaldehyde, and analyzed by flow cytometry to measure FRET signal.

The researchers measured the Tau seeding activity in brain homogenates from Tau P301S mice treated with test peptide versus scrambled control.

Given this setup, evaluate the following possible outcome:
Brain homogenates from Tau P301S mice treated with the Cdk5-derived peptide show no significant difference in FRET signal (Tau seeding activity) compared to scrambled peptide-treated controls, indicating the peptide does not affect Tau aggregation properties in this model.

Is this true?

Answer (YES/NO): NO